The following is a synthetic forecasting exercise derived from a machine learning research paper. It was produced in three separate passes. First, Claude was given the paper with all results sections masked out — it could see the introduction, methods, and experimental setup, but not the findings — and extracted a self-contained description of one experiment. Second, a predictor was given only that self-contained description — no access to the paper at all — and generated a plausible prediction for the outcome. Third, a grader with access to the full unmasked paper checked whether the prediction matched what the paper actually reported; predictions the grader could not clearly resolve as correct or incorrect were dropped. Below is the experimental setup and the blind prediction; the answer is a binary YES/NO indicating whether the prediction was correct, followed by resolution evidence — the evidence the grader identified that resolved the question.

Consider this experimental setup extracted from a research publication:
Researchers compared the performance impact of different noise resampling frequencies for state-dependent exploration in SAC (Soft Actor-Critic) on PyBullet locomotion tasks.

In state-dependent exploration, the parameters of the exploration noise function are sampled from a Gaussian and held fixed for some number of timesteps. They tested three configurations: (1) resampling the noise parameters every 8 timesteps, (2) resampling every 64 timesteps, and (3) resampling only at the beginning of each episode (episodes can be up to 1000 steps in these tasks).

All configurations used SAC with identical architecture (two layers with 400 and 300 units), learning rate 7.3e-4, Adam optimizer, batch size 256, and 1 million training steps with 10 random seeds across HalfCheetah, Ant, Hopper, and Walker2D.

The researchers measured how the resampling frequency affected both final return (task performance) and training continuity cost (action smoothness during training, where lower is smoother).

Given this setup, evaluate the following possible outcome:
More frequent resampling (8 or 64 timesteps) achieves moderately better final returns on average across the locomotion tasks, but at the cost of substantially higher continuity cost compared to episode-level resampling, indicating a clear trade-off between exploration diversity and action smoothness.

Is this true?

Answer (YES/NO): YES